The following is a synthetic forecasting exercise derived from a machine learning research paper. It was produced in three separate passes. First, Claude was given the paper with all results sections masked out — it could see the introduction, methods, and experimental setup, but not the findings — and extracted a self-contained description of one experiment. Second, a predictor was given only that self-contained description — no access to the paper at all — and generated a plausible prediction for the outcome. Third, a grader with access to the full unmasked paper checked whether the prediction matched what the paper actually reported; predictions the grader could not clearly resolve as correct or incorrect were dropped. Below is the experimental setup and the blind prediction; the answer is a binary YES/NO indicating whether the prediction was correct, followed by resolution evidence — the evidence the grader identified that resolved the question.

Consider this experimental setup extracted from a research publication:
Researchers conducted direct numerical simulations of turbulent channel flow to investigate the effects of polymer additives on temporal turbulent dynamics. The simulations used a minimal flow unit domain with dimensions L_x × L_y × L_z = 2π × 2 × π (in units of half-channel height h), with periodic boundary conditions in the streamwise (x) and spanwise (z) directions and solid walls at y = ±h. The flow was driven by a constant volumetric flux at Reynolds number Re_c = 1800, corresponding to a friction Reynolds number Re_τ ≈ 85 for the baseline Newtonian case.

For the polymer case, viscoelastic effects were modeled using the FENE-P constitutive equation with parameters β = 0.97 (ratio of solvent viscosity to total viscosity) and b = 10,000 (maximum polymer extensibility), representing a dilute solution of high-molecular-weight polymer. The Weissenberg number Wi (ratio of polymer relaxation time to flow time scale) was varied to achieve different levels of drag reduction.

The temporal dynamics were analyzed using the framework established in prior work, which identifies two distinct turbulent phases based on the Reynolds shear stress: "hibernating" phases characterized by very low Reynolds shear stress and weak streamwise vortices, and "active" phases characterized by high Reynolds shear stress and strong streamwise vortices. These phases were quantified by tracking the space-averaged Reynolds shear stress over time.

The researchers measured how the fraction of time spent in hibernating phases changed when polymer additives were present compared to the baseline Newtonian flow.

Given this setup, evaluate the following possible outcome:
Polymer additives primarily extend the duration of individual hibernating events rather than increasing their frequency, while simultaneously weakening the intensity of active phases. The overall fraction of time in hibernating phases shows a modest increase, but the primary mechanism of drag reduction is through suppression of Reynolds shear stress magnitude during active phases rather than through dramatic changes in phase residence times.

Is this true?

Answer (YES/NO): NO